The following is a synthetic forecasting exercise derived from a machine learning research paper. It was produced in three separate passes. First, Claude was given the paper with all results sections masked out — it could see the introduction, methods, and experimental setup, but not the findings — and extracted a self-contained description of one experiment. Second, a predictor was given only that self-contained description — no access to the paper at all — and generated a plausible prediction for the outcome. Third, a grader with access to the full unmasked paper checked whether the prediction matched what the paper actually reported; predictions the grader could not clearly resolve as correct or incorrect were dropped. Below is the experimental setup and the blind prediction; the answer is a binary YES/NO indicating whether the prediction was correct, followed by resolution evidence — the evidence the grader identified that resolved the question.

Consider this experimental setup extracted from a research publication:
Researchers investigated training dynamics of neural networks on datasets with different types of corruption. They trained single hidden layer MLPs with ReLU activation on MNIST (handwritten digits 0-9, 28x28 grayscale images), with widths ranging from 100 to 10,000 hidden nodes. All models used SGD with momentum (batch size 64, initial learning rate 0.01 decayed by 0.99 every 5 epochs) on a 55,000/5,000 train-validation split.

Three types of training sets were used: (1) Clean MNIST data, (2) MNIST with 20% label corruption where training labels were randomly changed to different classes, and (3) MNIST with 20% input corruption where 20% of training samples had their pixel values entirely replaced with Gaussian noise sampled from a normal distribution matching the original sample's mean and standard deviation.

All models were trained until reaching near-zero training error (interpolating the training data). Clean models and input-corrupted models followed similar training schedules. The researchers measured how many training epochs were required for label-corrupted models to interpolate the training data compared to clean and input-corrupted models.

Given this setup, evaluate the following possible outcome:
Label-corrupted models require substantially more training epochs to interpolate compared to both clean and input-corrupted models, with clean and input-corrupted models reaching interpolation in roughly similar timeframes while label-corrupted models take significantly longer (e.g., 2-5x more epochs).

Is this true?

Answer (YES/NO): YES